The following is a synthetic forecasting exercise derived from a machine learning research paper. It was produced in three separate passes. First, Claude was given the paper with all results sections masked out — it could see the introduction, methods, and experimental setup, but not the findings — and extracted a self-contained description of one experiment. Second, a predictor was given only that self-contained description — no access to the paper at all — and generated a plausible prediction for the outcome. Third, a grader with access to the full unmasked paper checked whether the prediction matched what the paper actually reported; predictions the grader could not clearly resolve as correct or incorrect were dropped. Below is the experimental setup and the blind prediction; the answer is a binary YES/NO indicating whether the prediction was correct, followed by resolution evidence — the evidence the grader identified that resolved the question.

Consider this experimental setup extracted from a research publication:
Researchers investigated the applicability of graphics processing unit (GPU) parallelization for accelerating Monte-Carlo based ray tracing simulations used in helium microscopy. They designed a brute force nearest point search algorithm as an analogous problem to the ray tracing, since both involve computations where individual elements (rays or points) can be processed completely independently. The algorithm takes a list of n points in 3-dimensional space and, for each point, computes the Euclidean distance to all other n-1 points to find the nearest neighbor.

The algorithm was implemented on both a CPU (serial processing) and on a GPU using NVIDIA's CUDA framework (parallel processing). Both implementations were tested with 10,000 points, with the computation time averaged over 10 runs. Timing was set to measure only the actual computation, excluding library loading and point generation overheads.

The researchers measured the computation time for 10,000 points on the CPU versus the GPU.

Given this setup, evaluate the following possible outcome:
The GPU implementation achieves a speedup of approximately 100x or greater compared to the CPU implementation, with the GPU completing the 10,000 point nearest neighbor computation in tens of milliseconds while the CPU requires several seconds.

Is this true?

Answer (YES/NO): NO